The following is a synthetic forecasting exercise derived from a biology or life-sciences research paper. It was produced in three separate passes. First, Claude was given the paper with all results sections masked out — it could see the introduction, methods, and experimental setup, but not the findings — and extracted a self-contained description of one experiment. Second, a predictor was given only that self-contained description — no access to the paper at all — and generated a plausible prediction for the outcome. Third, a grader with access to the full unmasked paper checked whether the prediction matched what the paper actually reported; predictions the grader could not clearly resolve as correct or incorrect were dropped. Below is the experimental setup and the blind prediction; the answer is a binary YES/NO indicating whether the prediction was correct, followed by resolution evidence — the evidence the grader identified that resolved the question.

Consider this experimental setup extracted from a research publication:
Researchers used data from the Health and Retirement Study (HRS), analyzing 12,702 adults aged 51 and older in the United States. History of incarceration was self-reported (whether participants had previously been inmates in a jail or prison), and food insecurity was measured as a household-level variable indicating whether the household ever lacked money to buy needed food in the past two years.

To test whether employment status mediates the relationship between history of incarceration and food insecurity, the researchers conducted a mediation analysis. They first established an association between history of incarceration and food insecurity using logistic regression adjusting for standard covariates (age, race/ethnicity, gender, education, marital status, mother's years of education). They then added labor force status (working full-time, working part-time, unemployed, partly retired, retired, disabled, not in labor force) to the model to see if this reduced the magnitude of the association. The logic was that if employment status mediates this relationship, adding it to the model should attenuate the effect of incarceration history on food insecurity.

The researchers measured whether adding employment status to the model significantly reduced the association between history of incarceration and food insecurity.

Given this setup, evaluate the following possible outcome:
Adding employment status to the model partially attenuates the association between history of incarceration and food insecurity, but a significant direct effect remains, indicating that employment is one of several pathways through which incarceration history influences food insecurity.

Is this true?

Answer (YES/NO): NO